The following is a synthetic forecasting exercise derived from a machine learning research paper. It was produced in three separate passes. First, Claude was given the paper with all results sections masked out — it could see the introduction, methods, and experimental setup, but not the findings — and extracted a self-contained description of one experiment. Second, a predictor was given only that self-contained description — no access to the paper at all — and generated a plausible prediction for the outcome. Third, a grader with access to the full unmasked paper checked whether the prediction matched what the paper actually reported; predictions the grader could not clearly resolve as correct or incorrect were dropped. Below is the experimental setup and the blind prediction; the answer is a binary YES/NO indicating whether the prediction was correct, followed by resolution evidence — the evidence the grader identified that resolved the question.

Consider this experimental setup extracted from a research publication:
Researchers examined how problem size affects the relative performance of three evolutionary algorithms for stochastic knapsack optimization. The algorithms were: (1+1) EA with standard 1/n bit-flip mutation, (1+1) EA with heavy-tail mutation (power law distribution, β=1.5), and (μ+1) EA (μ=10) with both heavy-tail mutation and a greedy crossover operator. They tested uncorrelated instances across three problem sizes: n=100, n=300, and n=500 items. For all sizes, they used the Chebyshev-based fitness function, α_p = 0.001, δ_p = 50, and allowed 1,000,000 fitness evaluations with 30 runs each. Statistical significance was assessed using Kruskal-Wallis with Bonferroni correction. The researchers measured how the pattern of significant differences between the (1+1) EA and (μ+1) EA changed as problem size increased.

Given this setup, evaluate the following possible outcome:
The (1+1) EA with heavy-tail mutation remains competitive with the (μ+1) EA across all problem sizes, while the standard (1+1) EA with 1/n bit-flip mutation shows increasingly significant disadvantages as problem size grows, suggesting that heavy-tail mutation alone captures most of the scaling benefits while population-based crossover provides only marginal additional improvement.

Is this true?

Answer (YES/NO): NO